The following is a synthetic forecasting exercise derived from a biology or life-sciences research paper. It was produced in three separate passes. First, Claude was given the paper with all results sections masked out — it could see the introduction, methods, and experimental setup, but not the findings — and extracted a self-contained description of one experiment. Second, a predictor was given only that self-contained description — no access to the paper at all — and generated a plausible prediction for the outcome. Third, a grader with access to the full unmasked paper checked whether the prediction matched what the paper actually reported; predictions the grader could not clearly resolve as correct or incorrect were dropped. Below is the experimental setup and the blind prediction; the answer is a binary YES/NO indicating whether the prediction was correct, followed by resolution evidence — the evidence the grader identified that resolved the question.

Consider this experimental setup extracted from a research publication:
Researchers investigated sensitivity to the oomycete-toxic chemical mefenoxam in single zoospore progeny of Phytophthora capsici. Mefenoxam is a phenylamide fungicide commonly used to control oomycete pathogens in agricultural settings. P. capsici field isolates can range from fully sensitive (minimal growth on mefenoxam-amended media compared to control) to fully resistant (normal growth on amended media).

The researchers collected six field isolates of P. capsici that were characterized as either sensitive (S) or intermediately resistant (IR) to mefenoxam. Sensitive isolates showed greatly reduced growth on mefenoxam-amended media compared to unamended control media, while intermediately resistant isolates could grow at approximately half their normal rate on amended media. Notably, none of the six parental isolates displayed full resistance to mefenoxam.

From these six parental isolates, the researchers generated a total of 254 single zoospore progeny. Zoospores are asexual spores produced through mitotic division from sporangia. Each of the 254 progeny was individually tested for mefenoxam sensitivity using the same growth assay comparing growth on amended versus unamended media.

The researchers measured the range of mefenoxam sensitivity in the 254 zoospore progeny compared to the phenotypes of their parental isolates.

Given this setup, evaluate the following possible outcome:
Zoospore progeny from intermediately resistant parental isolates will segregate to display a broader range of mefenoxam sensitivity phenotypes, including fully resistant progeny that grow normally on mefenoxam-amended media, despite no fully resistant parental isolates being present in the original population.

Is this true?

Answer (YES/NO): YES